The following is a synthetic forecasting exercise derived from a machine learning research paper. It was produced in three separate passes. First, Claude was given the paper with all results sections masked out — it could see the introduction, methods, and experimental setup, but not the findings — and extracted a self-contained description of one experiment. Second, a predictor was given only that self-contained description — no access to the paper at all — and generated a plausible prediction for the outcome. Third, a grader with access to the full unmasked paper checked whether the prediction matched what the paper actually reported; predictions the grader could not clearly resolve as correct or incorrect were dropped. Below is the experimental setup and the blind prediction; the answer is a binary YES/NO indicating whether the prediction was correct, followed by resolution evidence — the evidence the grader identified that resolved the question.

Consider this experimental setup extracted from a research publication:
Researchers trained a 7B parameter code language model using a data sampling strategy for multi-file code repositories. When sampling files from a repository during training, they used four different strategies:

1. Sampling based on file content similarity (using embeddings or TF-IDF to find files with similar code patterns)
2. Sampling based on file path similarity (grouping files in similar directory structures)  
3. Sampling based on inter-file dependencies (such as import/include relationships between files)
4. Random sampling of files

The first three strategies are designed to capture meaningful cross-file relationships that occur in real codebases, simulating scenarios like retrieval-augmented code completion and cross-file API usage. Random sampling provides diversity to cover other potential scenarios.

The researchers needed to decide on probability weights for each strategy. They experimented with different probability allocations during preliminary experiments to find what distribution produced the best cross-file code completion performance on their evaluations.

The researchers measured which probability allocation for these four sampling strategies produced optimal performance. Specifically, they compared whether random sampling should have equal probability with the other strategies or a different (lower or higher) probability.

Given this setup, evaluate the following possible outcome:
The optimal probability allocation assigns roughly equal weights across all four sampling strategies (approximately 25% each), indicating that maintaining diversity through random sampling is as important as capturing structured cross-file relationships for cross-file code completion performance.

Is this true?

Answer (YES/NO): NO